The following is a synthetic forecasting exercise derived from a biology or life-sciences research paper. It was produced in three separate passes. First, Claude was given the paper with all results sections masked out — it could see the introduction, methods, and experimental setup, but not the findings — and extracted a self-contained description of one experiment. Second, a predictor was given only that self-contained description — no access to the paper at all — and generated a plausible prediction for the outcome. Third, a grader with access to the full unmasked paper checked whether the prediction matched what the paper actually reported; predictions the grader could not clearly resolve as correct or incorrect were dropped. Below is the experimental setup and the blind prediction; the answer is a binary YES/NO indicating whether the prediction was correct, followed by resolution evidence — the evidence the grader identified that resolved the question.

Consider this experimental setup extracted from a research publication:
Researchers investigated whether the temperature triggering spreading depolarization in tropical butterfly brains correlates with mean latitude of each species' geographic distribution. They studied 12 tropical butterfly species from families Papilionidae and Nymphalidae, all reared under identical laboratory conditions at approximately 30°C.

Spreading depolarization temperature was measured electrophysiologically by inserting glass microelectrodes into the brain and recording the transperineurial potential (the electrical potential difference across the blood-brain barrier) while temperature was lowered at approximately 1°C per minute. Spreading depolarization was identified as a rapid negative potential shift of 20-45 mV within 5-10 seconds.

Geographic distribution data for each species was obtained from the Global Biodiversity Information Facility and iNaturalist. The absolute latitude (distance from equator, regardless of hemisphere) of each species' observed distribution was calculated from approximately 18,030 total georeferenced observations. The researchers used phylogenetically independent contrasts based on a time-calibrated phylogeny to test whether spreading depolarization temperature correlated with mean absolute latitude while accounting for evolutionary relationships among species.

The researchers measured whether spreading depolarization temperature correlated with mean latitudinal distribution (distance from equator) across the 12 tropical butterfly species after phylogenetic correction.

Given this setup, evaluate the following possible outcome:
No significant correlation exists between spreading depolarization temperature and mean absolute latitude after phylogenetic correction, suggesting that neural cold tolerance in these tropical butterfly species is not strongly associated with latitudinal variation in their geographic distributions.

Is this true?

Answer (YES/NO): NO